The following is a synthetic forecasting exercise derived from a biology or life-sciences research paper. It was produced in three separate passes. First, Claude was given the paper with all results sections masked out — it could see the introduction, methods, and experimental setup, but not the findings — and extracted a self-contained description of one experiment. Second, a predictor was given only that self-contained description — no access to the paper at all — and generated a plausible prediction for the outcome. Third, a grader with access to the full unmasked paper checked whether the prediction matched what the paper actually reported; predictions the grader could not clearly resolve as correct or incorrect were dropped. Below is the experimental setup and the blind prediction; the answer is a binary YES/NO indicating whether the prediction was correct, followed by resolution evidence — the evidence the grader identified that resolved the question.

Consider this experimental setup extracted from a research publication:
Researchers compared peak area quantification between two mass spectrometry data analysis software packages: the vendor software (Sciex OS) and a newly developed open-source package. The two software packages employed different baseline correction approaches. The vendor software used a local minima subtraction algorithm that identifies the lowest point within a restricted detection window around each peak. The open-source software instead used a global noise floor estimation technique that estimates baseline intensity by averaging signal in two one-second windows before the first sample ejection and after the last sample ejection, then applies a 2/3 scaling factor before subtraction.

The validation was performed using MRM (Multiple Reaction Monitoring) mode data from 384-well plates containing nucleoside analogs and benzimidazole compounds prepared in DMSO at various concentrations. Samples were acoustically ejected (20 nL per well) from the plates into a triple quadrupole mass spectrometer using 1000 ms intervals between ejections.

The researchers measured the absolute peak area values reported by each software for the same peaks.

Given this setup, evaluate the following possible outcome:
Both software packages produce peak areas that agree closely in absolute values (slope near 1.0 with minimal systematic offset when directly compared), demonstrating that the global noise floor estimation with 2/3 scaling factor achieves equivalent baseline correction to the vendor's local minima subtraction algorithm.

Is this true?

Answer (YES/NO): YES